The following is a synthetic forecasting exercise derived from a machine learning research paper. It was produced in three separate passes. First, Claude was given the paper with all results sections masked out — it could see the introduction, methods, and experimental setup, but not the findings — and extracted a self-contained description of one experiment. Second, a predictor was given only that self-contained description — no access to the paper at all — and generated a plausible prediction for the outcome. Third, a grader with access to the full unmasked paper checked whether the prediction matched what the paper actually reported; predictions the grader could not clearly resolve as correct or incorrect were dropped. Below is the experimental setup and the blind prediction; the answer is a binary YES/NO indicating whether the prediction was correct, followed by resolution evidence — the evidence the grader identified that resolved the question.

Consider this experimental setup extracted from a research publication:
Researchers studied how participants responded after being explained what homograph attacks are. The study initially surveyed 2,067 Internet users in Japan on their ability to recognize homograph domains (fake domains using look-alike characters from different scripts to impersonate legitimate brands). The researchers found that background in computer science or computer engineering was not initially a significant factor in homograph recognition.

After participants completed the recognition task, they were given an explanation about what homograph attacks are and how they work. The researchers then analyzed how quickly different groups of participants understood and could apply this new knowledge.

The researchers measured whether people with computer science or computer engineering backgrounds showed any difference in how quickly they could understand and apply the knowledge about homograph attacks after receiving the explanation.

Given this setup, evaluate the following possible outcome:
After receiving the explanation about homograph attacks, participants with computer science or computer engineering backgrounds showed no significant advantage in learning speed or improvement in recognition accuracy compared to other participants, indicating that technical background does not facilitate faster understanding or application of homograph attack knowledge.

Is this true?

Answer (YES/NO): NO